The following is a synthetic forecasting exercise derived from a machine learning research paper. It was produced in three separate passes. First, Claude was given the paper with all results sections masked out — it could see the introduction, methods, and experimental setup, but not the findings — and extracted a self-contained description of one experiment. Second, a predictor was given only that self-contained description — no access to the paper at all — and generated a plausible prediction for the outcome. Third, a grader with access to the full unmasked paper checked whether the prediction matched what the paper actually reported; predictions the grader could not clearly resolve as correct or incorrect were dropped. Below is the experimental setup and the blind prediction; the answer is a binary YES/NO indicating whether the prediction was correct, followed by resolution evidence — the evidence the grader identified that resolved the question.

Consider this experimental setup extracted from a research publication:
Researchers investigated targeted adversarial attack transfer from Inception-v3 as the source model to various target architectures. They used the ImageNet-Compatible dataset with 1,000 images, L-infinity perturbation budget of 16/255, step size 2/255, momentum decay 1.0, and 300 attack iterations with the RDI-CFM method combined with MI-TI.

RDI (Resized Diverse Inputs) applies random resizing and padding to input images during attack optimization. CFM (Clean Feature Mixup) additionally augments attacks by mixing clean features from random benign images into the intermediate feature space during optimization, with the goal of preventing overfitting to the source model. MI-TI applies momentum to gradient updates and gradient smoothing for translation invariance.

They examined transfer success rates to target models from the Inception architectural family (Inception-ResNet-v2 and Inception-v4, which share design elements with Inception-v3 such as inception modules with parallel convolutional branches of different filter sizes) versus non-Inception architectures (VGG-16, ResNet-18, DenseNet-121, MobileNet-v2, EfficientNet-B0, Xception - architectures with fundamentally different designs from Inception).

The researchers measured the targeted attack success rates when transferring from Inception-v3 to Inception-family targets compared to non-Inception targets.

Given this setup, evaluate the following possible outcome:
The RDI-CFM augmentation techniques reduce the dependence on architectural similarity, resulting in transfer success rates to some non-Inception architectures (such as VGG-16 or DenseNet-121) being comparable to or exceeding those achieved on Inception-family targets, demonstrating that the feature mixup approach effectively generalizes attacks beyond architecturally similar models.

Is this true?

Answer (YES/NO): NO